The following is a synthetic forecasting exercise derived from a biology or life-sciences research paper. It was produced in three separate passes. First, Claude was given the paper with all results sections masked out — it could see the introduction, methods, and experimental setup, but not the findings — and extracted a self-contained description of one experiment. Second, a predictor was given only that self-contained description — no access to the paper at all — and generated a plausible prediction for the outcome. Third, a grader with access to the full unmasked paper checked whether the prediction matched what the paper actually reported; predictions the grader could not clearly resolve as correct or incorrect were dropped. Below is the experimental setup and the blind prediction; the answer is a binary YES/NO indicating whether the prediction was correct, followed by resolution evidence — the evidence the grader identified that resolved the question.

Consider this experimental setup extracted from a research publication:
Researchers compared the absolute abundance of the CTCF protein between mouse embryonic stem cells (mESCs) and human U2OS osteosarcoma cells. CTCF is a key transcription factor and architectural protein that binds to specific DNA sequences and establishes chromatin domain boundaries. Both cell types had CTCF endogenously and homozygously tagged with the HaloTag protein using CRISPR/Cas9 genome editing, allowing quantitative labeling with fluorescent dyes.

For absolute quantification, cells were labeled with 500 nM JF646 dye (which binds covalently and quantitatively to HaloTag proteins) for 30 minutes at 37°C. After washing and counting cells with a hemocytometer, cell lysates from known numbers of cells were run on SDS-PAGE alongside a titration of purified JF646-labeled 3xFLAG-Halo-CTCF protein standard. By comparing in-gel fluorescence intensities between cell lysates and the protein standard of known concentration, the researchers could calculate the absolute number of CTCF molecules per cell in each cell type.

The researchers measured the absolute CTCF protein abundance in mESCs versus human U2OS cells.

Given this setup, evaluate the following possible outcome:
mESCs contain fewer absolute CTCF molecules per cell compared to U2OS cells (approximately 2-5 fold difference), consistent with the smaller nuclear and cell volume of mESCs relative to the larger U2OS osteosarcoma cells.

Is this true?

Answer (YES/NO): NO